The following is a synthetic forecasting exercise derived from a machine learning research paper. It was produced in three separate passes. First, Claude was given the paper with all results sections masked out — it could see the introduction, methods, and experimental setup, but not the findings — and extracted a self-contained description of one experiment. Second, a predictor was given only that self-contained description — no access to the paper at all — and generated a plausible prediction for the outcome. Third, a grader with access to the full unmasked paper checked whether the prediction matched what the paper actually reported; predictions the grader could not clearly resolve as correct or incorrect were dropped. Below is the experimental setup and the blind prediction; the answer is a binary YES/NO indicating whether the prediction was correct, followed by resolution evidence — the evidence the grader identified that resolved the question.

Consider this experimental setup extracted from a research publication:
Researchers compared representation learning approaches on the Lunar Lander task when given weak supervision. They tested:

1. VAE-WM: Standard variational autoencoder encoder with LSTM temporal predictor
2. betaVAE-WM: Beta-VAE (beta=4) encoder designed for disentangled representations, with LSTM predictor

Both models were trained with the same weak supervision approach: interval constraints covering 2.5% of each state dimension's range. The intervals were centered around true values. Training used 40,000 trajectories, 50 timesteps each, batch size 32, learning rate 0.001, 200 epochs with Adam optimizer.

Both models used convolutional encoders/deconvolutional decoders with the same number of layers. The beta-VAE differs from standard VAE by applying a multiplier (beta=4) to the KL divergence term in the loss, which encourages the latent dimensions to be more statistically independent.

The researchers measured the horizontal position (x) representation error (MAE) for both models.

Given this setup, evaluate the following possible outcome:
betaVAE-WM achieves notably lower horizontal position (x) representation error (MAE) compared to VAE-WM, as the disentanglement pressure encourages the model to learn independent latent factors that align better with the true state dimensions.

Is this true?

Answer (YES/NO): YES